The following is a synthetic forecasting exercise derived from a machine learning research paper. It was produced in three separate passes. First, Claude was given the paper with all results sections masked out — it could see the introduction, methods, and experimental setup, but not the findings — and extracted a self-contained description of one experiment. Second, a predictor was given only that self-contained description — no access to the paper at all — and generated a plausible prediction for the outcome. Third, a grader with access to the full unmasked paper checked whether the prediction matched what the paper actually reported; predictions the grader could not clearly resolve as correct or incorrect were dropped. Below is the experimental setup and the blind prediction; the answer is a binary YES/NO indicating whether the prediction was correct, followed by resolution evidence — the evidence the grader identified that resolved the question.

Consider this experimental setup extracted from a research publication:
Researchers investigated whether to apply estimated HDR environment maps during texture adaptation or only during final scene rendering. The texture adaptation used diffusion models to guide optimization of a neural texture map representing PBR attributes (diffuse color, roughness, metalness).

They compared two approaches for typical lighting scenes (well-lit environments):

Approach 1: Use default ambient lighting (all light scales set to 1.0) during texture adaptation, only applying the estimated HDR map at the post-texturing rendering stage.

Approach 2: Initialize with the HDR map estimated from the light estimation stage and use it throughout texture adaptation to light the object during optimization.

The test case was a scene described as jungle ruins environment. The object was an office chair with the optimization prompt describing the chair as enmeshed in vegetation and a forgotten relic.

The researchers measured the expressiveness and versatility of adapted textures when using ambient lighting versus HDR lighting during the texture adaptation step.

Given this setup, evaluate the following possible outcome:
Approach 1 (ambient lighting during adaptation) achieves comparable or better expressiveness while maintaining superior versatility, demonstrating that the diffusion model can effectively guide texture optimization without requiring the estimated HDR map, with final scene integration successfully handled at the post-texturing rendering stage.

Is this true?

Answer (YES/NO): YES